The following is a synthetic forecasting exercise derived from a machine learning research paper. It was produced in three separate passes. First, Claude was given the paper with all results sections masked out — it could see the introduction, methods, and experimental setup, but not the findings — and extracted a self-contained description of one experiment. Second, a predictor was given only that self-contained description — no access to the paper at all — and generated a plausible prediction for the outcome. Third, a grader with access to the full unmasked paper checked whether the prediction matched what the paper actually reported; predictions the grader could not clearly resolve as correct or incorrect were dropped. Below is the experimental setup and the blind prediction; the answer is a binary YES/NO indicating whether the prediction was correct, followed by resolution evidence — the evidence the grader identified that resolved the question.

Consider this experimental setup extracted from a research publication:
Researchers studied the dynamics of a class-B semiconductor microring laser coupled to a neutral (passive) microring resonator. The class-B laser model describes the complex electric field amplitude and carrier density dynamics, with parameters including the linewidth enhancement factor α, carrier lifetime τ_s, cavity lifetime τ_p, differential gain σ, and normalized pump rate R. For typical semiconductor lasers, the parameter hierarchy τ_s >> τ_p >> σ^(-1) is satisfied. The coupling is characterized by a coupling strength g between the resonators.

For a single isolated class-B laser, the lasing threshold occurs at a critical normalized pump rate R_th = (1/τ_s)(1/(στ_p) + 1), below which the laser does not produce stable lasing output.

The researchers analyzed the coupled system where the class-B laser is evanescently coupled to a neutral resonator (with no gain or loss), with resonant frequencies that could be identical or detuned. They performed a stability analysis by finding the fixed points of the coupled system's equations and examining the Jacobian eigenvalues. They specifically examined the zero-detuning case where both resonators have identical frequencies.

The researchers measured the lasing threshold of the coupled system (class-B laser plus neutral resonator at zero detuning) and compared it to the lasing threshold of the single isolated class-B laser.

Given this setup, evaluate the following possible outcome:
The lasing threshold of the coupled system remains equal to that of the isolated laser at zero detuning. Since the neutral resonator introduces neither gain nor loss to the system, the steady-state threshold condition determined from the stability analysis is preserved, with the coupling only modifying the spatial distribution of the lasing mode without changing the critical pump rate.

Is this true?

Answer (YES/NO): YES